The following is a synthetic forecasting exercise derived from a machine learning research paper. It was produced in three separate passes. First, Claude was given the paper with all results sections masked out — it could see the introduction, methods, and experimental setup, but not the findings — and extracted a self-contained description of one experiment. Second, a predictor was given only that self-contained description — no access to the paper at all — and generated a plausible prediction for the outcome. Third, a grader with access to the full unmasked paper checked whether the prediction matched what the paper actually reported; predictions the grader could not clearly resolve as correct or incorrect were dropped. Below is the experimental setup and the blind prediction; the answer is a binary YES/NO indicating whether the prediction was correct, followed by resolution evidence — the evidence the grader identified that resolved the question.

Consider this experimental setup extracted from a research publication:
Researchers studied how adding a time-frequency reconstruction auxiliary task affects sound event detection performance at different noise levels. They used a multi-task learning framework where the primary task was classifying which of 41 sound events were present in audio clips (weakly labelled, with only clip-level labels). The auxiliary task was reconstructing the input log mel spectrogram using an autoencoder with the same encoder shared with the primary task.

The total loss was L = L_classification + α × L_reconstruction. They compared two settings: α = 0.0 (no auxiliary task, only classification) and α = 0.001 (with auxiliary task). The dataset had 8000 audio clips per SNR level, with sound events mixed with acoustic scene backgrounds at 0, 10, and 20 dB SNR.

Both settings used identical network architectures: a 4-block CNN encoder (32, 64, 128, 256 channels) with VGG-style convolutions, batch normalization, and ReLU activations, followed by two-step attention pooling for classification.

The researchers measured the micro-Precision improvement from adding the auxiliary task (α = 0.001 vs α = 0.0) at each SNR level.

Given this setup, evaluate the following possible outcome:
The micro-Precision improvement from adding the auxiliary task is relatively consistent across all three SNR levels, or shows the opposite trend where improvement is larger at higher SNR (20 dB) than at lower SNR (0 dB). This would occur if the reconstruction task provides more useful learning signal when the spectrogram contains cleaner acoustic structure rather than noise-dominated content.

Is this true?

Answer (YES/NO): NO